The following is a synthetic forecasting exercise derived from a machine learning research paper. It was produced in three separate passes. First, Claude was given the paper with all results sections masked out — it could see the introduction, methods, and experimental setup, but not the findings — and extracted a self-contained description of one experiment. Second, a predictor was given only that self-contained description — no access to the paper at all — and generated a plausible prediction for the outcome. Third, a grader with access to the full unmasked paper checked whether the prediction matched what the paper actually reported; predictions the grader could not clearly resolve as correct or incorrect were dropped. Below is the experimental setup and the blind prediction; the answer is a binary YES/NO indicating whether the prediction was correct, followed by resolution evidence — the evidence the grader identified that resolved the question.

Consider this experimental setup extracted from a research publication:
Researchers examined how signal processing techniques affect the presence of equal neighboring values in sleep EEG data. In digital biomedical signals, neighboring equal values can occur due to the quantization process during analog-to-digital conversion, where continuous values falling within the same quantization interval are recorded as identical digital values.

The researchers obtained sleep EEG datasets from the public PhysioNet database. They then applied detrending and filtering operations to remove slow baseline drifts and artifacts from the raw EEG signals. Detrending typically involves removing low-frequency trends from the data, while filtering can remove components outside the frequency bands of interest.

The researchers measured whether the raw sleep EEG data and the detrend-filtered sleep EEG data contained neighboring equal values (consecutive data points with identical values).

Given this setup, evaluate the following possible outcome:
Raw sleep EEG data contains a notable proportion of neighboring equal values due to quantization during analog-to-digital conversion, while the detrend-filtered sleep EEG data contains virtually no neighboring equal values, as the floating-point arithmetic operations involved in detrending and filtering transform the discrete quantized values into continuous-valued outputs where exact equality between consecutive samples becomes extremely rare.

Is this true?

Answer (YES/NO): YES